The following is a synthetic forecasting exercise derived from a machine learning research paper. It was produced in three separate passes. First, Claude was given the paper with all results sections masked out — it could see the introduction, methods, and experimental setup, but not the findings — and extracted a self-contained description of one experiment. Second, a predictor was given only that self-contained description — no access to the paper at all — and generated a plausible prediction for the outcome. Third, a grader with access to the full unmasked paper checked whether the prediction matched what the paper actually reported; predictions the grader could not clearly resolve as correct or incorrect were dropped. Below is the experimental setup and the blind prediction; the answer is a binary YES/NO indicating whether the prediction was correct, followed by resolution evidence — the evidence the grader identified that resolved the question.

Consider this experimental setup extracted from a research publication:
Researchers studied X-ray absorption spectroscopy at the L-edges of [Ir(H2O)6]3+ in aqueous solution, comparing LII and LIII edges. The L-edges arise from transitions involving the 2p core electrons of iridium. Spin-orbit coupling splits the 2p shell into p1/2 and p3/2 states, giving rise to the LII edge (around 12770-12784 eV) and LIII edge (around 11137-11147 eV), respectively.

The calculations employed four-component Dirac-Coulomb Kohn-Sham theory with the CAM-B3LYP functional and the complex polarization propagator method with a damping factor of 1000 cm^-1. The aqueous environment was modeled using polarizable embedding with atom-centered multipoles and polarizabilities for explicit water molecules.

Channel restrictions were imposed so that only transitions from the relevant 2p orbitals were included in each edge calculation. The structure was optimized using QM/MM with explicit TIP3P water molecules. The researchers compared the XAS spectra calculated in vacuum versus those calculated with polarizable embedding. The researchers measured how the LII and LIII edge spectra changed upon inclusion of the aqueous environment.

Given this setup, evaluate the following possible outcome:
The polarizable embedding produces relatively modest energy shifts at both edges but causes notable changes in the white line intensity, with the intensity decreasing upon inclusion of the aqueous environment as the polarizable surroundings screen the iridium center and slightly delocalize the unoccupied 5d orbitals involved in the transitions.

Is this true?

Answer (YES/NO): YES